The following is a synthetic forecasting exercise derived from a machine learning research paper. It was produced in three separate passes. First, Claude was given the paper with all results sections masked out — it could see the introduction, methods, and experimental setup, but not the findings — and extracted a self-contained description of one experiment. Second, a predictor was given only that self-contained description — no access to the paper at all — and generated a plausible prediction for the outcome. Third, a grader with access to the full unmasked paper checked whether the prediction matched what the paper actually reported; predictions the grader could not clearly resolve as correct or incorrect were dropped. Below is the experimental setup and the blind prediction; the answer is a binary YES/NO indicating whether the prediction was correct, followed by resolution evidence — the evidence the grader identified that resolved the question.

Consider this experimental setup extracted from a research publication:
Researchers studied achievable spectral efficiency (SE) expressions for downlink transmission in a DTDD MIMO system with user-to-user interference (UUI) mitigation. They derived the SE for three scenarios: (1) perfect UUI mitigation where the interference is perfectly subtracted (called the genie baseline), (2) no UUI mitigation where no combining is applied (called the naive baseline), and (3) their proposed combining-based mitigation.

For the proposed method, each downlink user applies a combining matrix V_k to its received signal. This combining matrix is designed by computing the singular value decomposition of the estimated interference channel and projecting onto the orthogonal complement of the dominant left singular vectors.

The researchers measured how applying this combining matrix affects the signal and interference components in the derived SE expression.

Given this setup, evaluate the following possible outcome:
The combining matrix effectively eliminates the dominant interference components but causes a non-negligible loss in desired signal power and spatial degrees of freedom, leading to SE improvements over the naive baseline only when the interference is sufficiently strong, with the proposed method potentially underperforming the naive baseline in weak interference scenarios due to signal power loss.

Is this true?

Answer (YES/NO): YES